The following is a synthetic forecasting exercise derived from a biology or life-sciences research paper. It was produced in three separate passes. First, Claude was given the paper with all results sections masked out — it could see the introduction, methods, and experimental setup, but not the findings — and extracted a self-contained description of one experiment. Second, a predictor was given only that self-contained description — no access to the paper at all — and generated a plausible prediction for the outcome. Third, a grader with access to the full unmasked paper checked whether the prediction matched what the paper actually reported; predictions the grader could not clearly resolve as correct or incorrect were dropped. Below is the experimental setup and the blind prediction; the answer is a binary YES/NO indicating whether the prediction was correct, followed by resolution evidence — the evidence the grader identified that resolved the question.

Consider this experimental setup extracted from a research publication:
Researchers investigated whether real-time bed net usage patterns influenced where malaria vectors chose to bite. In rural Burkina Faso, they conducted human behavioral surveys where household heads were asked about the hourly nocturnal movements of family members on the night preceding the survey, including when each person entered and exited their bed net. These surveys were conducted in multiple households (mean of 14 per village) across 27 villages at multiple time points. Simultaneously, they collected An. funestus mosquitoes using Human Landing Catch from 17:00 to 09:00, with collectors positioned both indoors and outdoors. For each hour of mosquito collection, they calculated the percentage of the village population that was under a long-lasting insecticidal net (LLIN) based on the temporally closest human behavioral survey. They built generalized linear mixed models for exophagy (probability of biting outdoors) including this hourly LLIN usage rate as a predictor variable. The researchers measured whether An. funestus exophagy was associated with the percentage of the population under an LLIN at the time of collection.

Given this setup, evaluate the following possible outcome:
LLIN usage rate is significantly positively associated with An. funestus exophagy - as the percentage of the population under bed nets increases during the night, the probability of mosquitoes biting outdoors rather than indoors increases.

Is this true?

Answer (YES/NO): YES